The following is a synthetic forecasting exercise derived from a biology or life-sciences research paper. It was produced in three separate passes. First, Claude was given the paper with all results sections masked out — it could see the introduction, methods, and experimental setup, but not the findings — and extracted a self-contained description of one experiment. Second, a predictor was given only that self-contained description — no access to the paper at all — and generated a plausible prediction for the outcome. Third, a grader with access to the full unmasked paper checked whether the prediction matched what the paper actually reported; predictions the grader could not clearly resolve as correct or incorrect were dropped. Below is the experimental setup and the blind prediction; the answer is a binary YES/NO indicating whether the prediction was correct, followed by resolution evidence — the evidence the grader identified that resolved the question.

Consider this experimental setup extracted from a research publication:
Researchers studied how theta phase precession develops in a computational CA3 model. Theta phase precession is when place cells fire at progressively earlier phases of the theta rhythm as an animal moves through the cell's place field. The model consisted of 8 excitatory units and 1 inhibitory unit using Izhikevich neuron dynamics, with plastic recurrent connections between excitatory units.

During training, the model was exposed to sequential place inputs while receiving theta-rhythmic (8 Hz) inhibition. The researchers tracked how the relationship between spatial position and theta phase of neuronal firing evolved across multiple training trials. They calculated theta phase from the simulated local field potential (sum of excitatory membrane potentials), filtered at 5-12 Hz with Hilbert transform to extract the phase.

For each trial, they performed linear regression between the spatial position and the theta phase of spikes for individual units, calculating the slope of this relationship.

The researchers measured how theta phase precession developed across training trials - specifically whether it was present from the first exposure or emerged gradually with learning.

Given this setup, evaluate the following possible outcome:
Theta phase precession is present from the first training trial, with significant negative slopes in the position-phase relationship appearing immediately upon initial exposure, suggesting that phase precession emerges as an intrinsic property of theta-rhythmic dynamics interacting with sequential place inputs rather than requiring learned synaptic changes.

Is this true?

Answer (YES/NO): NO